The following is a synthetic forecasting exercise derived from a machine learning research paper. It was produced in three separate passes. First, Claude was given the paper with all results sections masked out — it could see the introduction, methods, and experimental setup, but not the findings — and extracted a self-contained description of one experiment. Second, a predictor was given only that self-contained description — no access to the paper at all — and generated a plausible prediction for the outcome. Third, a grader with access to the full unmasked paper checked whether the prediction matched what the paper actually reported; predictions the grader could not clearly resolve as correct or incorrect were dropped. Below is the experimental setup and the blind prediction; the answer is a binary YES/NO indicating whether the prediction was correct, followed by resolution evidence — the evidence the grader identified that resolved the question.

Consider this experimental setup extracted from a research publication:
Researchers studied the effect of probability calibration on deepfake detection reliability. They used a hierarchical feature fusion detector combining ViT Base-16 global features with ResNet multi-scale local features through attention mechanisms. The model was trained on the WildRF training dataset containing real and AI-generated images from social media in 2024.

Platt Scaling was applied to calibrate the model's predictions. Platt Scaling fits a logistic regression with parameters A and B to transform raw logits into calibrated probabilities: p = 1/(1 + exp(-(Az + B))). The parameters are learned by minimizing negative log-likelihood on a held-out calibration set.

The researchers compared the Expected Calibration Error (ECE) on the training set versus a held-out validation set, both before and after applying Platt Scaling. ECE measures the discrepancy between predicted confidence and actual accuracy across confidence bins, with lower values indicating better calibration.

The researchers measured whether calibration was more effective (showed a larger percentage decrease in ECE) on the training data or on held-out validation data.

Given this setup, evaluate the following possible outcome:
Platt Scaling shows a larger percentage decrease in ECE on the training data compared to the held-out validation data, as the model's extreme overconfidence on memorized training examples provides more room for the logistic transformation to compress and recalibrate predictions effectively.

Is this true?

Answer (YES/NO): YES